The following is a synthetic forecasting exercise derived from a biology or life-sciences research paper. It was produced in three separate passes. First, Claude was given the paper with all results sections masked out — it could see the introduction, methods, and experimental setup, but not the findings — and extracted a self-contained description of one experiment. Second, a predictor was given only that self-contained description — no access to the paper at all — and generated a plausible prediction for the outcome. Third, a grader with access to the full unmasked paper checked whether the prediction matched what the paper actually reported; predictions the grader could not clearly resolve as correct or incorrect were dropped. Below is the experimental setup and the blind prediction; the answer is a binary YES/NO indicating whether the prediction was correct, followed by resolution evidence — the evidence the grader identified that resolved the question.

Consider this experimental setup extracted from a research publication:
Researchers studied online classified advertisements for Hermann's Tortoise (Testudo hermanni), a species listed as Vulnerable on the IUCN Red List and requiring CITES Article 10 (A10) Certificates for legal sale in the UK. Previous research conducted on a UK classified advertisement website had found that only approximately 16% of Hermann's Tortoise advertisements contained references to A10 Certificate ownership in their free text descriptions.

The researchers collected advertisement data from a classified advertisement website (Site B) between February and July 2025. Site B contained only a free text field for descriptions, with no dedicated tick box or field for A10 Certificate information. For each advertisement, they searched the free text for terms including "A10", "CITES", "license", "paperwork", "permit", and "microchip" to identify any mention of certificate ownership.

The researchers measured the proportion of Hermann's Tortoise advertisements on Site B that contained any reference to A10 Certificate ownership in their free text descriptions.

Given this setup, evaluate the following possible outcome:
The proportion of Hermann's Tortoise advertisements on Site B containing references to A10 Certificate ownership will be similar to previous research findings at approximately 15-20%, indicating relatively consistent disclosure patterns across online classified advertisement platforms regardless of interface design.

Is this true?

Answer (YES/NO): NO